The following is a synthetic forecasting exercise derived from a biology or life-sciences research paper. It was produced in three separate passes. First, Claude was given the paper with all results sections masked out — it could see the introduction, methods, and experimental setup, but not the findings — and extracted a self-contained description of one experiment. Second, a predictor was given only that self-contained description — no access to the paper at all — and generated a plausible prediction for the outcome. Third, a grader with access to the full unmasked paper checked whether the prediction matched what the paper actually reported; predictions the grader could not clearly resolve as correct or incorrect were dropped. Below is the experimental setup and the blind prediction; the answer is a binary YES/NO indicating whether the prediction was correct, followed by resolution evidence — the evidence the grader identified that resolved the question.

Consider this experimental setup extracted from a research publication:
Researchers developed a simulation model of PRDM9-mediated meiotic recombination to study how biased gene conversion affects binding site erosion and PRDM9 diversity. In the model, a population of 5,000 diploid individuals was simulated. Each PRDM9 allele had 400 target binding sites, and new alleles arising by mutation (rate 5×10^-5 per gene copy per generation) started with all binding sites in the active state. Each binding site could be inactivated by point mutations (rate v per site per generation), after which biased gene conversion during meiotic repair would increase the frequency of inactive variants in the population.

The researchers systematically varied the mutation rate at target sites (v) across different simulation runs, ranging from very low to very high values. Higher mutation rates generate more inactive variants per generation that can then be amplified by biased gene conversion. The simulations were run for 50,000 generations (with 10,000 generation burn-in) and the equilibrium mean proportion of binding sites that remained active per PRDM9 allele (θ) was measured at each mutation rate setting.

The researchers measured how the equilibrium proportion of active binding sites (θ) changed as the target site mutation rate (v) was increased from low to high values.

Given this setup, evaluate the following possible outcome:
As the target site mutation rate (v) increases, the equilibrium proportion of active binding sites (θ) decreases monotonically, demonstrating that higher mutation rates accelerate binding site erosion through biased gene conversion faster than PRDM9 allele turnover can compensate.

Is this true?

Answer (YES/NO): NO